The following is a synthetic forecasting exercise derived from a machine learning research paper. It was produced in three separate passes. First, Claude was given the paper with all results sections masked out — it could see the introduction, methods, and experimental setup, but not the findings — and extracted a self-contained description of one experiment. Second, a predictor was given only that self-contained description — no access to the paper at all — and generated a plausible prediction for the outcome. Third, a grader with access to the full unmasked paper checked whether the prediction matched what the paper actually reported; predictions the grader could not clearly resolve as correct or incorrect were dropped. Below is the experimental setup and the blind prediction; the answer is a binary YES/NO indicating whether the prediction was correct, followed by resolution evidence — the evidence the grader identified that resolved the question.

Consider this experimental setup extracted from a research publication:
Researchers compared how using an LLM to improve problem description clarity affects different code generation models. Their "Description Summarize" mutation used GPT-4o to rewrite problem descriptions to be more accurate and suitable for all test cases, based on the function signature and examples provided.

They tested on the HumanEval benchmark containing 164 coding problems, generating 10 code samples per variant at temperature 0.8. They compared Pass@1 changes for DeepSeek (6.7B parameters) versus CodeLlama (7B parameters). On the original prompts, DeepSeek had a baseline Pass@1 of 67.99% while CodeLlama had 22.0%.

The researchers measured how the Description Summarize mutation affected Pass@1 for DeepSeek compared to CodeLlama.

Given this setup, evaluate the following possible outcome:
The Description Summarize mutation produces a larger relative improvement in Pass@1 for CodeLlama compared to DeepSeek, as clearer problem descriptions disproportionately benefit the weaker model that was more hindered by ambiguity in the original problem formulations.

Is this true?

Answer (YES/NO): YES